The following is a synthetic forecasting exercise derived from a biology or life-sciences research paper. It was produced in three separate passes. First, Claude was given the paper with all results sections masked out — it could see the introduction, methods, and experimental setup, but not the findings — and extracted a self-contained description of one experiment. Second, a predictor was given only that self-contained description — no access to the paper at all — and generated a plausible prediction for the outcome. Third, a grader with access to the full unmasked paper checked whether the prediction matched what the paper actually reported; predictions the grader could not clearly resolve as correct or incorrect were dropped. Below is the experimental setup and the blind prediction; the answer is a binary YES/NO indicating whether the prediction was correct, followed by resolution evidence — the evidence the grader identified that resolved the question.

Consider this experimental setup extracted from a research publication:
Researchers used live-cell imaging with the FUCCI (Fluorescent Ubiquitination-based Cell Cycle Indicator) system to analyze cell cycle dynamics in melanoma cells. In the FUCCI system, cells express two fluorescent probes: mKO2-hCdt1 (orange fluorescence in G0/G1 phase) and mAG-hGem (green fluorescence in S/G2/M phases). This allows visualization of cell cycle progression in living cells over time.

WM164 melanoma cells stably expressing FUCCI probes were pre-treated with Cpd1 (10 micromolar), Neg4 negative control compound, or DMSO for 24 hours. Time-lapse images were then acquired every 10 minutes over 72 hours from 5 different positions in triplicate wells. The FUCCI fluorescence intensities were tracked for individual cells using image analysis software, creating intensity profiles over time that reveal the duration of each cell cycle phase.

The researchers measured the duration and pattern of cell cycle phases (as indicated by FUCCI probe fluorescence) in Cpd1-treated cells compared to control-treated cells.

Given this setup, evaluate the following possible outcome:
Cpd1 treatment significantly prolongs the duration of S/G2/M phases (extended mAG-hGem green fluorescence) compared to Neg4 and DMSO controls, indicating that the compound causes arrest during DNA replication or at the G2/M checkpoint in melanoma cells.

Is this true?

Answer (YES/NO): NO